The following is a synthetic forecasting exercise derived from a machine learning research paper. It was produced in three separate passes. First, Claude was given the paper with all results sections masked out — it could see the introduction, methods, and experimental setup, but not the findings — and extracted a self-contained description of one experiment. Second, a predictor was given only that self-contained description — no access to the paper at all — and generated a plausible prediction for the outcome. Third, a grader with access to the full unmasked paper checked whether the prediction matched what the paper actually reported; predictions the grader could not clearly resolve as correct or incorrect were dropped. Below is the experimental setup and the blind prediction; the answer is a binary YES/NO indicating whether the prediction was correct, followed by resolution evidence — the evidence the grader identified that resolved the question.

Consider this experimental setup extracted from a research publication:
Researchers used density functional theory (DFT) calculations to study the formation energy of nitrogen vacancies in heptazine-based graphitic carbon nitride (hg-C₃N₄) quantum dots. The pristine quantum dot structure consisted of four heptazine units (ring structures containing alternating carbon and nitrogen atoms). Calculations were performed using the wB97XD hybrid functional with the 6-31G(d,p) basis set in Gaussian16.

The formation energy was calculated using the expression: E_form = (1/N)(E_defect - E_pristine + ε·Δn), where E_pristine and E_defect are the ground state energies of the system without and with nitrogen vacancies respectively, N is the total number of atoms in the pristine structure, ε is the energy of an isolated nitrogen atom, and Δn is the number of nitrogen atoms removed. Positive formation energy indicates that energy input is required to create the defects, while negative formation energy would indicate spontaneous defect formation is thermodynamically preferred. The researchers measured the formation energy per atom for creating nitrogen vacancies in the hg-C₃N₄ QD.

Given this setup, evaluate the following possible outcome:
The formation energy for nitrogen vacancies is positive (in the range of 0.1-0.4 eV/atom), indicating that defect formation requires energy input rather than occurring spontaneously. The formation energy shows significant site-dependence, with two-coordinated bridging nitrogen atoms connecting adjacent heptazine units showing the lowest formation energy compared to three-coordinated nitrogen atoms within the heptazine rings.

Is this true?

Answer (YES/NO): NO